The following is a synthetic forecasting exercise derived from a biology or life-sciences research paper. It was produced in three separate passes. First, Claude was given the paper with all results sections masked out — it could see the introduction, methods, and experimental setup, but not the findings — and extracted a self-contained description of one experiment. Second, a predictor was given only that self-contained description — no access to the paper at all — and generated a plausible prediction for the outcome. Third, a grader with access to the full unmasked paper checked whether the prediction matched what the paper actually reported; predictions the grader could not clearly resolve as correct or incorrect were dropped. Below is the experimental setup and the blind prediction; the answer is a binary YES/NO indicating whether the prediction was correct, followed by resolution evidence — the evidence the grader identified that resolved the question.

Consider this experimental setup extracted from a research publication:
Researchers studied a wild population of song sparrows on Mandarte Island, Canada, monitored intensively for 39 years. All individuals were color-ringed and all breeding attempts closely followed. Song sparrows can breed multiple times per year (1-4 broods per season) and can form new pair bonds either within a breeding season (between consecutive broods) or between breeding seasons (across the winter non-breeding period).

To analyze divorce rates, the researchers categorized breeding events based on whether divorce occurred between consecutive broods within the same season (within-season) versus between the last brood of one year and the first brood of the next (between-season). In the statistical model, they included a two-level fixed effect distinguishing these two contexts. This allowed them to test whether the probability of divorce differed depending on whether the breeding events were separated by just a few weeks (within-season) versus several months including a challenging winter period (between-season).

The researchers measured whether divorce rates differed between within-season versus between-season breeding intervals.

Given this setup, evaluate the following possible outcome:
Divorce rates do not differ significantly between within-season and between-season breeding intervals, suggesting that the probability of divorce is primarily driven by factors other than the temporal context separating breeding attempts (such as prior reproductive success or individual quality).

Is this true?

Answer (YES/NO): NO